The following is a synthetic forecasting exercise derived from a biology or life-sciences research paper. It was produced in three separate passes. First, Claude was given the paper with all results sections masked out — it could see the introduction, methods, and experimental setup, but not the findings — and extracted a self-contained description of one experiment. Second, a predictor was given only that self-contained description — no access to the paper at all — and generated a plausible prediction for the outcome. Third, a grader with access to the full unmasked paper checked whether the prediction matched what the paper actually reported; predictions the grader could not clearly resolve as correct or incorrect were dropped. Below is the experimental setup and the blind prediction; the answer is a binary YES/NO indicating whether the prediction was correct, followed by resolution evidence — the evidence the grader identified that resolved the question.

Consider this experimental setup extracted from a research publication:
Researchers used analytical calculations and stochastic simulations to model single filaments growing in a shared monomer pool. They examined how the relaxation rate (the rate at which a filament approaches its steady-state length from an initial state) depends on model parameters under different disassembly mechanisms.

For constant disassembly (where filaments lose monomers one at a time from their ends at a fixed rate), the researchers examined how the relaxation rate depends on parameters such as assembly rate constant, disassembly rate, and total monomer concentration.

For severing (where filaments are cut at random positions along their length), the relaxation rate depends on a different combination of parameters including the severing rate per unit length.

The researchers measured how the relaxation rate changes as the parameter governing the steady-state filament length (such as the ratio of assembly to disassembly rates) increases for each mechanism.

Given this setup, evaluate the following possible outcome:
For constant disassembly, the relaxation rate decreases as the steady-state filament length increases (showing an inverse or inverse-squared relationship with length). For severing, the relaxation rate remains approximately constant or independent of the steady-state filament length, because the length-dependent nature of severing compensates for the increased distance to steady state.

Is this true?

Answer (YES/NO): NO